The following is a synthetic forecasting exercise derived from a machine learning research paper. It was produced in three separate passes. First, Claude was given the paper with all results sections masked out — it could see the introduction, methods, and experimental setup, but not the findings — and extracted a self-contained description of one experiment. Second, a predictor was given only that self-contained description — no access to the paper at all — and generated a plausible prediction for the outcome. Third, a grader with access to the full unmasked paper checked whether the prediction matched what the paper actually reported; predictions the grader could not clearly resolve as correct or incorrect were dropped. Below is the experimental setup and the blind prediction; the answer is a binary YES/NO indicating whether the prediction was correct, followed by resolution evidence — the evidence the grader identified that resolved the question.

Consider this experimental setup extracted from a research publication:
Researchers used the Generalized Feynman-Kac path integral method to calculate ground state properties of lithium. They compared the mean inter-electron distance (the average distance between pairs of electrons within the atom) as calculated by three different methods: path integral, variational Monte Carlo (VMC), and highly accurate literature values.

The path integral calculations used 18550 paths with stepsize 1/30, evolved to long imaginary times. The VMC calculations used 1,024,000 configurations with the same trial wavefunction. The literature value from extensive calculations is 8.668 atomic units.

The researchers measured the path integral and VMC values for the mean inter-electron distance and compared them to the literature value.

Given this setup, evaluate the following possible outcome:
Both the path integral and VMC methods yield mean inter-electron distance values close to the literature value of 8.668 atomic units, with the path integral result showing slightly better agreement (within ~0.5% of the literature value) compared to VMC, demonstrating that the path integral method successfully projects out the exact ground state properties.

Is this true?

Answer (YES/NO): NO